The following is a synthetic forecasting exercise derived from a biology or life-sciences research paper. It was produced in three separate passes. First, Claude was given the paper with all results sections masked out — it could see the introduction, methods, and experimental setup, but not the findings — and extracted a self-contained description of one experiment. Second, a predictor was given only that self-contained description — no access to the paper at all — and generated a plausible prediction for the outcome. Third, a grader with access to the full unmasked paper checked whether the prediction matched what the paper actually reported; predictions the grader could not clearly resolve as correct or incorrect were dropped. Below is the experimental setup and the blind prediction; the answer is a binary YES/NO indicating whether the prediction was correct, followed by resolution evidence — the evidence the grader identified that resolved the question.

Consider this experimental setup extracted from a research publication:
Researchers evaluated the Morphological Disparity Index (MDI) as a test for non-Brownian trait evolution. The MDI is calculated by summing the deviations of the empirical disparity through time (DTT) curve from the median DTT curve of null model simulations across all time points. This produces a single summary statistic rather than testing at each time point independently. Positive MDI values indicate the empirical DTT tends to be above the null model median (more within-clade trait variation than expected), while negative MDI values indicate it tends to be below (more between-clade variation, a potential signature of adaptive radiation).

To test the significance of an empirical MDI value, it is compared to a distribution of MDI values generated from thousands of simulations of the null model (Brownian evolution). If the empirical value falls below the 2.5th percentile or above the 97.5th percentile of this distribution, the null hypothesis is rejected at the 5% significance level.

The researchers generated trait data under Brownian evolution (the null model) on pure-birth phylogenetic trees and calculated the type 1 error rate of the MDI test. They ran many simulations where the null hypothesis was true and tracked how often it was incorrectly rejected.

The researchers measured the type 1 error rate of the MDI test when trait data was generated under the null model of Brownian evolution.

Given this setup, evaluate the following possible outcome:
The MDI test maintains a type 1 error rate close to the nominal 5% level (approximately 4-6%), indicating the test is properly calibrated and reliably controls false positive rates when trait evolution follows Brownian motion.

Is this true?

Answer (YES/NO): NO